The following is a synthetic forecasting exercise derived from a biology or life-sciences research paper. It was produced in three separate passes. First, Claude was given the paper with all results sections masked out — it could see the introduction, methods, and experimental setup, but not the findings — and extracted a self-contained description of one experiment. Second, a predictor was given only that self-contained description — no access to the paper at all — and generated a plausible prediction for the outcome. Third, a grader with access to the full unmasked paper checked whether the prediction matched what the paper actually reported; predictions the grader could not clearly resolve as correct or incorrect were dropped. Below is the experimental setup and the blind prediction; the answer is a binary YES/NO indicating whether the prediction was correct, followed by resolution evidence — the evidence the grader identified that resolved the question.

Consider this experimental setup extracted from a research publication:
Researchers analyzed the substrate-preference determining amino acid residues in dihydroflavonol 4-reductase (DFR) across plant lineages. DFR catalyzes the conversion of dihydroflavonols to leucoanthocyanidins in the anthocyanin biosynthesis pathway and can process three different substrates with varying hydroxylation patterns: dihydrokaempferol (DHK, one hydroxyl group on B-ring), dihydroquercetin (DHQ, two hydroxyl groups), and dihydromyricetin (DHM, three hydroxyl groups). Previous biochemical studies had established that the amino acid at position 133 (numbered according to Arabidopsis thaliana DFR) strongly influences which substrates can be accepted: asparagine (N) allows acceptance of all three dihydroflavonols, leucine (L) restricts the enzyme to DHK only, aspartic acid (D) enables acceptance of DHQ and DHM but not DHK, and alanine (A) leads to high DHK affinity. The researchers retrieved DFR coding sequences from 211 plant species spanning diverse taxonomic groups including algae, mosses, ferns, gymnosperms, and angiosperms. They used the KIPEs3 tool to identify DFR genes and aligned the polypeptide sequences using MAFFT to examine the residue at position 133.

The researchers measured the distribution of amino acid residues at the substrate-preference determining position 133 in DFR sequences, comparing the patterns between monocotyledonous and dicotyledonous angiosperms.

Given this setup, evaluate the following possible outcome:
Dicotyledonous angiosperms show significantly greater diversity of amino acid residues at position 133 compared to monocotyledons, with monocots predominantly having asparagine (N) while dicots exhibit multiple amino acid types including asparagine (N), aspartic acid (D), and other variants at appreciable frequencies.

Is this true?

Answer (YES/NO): YES